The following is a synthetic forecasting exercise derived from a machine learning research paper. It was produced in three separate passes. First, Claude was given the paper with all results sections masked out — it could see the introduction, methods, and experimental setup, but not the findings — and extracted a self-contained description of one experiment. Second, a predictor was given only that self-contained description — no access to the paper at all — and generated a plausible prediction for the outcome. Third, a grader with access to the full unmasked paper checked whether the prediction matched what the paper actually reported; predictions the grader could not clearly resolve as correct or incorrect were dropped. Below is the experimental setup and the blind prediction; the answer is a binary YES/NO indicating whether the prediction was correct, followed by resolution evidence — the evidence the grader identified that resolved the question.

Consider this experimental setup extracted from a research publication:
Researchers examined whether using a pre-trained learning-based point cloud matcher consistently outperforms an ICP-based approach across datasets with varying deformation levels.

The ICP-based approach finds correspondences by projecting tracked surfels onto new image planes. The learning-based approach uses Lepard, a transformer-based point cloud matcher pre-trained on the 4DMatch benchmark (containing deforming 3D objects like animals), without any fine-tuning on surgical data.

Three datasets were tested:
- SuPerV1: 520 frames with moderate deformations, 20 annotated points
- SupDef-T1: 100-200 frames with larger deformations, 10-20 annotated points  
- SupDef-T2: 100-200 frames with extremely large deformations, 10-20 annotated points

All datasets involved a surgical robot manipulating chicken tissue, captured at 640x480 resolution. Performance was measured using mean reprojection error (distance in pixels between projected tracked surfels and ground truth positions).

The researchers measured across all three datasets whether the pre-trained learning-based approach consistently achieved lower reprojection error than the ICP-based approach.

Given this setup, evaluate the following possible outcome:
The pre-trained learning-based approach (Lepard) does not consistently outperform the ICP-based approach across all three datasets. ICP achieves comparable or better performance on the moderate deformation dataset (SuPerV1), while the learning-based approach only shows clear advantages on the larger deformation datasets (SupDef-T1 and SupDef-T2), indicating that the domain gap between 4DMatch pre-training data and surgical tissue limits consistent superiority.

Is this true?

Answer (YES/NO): NO